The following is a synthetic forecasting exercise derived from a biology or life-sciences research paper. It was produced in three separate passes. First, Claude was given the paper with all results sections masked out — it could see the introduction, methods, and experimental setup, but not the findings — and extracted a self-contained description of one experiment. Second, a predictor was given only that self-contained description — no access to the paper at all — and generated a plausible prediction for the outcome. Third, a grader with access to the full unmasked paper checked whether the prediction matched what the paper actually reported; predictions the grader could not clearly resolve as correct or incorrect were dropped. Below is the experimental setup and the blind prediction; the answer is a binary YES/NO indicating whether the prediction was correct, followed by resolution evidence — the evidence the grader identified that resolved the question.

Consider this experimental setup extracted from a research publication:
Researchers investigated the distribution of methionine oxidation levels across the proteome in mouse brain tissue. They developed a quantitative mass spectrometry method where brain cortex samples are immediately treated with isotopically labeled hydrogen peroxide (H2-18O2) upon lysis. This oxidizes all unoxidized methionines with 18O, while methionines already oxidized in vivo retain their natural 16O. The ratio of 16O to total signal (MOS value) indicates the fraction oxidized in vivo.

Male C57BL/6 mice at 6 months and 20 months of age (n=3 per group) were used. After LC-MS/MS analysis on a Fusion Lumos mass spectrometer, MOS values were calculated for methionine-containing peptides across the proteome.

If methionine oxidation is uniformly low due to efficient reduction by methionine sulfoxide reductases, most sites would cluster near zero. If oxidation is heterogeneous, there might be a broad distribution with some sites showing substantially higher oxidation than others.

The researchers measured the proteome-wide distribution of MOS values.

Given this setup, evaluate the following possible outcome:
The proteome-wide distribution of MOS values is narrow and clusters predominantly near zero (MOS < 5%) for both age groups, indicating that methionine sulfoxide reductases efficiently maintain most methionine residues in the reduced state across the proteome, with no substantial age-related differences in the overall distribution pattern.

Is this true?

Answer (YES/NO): NO